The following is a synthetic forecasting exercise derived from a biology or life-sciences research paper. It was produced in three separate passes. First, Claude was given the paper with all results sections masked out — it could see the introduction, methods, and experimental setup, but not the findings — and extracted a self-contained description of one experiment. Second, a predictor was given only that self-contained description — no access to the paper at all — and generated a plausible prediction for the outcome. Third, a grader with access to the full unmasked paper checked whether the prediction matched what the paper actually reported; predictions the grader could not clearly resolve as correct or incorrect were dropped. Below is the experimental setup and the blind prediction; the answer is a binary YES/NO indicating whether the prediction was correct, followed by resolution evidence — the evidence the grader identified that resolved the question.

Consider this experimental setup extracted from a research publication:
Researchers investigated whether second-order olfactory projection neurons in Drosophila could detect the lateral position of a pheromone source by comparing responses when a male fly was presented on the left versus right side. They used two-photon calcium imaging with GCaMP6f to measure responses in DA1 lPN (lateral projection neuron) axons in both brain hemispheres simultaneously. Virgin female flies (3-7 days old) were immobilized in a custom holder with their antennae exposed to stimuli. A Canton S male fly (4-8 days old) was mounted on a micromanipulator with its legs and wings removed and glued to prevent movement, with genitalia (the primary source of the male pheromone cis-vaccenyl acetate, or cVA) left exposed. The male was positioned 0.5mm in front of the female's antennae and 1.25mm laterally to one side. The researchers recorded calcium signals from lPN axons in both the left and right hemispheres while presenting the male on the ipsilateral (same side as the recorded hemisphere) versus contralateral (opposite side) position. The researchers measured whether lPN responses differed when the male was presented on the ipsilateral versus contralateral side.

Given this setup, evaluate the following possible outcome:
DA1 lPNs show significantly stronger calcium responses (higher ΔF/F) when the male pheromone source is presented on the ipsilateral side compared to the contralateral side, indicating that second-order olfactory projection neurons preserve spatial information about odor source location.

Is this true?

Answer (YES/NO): YES